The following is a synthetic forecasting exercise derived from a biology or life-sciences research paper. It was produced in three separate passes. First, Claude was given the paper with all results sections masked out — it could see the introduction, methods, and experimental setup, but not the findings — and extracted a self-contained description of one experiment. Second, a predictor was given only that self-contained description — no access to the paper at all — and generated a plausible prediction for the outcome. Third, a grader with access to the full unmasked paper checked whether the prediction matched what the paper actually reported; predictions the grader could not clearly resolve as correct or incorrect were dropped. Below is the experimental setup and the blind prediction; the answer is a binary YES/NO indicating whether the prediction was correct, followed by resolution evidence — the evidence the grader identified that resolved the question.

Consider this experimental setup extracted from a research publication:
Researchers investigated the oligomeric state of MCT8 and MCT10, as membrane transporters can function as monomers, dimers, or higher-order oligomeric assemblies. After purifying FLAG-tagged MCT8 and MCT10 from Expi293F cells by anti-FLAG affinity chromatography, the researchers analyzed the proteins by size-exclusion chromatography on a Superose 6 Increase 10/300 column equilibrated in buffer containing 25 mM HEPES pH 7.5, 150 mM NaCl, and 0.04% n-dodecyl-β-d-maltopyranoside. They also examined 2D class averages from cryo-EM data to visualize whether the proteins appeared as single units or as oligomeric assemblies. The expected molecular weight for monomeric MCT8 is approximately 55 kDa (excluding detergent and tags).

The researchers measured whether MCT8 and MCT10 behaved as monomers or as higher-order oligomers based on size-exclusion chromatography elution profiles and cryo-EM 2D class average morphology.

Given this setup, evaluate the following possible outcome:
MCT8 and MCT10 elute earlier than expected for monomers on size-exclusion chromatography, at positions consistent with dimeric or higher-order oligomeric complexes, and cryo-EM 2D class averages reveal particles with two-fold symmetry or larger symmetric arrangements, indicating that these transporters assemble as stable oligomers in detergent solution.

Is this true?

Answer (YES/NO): NO